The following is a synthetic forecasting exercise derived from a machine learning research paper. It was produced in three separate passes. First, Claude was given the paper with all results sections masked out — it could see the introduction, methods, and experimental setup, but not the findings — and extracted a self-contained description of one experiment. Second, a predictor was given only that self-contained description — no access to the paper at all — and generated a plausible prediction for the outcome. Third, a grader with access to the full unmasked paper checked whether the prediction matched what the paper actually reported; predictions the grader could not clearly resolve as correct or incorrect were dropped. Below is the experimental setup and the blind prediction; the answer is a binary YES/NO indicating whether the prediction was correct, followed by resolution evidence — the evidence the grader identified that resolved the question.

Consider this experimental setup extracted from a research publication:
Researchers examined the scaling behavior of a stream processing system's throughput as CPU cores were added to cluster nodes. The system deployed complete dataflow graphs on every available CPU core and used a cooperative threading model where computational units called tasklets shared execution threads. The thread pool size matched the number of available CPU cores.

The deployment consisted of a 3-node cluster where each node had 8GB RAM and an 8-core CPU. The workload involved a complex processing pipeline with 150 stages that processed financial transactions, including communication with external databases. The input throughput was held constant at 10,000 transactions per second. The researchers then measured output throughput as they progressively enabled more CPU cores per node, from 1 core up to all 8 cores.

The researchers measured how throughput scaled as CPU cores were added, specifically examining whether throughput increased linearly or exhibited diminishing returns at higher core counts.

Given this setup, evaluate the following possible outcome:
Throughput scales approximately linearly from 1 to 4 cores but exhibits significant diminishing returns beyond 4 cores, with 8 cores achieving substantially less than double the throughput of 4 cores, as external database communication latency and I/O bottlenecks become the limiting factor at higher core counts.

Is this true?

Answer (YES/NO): NO